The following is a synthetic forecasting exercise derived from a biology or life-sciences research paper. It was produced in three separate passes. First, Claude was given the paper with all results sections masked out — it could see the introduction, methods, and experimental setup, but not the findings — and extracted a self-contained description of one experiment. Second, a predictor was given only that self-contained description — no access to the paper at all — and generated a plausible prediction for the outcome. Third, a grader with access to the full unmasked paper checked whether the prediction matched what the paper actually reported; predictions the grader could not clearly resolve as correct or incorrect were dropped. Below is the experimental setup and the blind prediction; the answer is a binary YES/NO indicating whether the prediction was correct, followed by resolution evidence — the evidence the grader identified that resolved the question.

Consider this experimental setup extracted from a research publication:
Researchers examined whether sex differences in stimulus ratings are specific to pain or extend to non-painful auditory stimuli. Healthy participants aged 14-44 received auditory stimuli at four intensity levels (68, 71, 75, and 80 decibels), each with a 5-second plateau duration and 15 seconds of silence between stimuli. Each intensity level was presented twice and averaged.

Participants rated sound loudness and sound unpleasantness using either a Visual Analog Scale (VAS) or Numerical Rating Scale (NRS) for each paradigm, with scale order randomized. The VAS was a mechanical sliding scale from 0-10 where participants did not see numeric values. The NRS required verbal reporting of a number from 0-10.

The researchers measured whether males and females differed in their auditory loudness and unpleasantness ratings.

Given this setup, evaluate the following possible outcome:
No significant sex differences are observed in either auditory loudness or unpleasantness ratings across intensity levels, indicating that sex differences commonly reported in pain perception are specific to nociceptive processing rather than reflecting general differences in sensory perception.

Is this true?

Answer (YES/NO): YES